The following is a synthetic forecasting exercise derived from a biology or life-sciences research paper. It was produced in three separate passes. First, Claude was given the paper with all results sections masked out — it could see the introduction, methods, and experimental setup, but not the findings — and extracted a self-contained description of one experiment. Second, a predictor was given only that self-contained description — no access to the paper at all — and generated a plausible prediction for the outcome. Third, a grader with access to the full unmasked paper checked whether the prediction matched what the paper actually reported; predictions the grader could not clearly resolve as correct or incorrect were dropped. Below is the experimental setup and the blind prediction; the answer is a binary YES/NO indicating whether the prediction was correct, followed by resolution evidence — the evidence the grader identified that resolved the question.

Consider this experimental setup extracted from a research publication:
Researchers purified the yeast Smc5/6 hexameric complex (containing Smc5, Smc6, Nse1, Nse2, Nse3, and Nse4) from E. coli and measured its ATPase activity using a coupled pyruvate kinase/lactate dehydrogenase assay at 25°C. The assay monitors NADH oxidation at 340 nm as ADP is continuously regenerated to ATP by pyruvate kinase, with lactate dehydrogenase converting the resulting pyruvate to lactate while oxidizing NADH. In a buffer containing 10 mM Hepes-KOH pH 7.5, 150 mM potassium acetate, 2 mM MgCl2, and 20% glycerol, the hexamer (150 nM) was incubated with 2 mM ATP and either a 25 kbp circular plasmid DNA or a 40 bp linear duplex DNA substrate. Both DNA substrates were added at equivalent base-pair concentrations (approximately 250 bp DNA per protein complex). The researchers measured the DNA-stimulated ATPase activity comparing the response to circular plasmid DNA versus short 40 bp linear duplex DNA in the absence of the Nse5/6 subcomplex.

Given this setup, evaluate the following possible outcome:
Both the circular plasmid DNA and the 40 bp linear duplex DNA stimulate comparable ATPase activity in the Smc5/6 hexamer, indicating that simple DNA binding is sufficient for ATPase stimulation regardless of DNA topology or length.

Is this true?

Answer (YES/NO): NO